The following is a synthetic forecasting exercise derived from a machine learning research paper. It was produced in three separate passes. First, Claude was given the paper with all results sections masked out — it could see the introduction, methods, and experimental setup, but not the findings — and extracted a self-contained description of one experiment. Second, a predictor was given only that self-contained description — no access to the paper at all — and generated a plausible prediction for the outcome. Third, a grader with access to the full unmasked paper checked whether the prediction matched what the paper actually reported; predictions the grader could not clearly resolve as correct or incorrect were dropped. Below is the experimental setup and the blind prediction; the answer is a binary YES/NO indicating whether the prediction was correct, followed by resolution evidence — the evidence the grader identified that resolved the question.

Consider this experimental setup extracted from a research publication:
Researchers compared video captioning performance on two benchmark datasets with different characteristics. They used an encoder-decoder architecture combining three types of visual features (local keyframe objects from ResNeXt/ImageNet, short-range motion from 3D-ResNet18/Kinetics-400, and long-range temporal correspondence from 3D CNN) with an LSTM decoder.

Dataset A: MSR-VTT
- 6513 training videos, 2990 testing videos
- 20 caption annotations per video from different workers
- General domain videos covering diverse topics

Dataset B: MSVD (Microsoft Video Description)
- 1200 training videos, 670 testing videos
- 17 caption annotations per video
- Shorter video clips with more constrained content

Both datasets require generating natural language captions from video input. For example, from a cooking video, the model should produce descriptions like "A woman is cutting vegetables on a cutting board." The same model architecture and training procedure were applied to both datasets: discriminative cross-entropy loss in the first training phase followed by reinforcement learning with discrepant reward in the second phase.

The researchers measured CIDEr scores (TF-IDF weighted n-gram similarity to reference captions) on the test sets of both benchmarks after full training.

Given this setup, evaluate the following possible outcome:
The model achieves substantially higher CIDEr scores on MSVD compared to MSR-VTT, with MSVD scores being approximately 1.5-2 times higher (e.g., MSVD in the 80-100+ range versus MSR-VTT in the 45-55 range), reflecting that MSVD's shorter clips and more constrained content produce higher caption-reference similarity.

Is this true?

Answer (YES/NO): NO